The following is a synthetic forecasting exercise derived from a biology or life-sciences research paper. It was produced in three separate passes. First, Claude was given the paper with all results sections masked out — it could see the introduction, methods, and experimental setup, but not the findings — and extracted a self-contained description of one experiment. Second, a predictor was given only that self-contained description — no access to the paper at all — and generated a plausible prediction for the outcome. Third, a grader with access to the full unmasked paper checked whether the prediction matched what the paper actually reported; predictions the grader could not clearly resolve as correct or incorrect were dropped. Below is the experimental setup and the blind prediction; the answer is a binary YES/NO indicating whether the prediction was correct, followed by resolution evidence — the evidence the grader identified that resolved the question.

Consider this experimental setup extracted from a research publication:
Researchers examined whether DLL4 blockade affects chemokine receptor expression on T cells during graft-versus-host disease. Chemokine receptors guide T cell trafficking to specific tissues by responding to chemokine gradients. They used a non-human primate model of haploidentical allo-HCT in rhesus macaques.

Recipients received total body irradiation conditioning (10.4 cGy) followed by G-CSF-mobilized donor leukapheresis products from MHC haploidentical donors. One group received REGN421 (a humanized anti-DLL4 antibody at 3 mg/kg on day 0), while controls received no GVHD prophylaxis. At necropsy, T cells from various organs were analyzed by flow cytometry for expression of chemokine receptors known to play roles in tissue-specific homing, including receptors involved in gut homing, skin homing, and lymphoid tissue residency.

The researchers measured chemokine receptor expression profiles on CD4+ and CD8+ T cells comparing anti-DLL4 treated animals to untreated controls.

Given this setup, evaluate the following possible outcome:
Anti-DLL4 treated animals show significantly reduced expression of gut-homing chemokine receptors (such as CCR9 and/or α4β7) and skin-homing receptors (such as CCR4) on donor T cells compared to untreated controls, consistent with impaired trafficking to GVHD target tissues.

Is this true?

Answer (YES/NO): NO